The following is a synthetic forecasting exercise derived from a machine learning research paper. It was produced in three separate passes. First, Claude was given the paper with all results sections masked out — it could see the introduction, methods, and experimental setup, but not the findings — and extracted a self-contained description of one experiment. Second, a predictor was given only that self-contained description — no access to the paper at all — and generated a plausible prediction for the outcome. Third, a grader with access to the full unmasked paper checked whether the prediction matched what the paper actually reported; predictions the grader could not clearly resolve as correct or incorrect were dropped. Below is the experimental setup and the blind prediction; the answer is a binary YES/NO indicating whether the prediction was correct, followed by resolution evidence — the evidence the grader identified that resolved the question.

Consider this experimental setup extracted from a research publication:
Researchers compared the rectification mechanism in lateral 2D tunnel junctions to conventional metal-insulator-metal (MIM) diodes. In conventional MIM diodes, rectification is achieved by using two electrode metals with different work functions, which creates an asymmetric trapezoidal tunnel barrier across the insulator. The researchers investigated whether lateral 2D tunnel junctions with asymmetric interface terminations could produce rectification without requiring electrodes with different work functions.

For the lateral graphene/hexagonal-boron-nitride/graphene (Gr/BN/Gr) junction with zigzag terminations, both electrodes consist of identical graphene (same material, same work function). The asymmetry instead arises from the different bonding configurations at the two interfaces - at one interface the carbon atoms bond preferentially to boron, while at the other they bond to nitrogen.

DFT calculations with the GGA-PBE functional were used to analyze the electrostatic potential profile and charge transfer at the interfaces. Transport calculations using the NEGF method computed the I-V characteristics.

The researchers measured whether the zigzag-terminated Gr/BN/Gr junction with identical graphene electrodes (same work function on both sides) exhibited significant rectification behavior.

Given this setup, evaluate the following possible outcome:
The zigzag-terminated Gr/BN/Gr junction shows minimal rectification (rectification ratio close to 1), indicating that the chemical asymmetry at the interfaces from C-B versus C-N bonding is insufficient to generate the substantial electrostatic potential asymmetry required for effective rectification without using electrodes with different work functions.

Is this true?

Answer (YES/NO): NO